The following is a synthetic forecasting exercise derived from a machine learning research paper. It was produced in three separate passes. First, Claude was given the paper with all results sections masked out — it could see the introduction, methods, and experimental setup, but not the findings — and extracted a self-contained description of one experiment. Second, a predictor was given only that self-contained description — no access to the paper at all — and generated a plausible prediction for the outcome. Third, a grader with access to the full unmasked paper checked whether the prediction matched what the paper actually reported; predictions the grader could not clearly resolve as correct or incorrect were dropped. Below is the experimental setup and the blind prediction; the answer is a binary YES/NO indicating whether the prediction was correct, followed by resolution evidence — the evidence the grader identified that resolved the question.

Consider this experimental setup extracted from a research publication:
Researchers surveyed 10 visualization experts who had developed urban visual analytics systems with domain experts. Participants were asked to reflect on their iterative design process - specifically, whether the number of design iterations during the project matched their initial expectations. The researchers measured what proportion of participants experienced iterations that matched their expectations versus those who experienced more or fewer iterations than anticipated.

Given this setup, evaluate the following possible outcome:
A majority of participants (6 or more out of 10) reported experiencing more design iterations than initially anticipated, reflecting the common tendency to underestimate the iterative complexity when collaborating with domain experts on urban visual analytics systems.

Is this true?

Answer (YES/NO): NO